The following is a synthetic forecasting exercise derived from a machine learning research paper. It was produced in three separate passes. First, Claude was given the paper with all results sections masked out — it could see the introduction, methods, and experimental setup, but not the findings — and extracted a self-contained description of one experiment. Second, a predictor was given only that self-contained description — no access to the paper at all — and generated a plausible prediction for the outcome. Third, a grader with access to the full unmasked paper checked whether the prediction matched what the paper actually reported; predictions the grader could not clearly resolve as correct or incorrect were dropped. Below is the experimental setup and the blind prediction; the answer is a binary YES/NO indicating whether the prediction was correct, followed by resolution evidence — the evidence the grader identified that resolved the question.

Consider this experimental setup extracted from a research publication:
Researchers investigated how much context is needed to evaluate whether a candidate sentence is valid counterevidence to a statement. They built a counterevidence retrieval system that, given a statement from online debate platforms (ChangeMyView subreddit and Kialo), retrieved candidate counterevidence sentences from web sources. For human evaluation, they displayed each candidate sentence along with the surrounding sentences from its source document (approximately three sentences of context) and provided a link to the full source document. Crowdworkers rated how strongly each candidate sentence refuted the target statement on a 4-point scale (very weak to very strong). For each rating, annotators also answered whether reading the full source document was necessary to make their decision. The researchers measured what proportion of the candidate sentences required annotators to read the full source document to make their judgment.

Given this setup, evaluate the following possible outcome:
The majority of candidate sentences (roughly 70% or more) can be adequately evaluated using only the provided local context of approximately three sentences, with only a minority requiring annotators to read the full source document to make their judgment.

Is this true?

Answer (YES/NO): NO